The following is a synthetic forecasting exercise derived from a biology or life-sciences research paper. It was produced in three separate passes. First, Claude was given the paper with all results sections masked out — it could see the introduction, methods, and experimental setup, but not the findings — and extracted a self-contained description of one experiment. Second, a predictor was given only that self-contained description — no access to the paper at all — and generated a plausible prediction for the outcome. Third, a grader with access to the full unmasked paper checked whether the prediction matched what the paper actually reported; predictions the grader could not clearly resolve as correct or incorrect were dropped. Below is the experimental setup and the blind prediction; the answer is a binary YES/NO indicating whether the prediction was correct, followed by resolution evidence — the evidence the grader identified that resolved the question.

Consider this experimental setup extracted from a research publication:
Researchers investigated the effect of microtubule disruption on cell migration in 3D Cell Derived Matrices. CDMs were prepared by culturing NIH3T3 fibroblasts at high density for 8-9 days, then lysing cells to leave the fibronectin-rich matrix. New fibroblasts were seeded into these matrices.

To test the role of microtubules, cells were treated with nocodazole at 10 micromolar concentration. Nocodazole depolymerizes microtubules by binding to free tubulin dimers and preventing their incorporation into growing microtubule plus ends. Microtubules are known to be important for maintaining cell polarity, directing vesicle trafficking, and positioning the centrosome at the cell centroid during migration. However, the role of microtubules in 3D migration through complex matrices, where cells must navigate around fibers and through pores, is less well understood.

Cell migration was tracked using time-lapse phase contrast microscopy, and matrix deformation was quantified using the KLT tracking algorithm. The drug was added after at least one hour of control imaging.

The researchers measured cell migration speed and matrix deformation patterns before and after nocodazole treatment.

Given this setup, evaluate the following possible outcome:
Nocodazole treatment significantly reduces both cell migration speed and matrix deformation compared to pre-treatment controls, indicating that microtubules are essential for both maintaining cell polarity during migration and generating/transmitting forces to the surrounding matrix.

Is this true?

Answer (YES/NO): NO